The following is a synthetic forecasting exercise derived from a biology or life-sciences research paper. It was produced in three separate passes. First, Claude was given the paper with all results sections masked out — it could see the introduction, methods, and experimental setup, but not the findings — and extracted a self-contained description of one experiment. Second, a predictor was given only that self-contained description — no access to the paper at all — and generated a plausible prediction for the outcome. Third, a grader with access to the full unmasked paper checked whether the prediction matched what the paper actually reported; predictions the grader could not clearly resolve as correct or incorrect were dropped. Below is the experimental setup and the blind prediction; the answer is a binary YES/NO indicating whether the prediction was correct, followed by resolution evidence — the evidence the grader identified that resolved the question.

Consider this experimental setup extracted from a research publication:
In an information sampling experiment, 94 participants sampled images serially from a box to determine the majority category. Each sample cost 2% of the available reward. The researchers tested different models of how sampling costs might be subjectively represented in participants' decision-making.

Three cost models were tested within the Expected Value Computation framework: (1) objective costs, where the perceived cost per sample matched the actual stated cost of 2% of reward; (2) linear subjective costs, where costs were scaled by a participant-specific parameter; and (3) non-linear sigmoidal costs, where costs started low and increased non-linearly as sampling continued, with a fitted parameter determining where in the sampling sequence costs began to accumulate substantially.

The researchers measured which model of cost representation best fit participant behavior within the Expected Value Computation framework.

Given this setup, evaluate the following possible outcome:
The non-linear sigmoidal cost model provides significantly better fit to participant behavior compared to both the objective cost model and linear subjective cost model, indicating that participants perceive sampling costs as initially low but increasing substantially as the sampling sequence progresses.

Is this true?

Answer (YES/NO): YES